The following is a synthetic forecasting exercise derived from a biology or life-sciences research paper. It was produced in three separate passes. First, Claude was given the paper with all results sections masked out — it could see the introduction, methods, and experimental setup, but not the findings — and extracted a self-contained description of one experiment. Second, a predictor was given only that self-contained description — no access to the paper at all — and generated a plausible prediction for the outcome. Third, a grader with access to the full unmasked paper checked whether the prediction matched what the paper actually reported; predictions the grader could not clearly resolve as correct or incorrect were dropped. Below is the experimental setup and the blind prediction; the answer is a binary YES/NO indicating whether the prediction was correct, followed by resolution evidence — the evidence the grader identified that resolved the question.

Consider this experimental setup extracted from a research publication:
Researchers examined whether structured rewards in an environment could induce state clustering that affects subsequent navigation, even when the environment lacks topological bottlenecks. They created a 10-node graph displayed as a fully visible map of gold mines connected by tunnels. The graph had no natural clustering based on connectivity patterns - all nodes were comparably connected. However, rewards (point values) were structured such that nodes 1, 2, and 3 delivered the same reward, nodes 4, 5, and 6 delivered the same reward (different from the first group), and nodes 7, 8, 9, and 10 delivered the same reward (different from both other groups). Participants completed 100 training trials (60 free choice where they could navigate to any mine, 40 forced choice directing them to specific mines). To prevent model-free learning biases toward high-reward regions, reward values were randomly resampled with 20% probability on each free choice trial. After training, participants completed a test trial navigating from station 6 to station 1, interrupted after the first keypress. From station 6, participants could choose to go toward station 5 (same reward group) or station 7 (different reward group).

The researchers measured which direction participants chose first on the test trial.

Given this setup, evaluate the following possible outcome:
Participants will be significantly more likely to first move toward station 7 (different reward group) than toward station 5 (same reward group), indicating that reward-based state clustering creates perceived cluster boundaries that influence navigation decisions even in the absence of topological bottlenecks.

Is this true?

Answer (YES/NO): NO